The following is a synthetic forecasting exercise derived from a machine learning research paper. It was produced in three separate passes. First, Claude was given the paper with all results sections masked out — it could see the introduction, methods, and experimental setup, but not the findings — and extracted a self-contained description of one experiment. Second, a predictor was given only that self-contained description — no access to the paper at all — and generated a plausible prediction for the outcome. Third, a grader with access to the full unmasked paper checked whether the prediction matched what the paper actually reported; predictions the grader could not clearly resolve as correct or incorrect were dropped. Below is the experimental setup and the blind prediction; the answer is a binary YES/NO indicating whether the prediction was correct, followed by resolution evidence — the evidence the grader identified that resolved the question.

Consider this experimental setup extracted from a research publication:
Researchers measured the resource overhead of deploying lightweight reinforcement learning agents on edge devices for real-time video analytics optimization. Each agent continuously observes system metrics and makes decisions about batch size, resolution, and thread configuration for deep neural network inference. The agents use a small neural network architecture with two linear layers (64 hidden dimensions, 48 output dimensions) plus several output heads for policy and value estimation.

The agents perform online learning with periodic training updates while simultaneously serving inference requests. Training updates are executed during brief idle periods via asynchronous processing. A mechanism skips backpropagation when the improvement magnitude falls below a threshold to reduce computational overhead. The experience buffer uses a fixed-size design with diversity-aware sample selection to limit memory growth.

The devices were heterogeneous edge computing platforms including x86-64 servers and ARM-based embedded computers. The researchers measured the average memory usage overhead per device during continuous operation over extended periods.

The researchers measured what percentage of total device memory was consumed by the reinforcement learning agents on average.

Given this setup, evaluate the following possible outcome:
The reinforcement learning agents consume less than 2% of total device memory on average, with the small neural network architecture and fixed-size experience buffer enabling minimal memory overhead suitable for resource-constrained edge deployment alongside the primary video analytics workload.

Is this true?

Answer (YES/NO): NO